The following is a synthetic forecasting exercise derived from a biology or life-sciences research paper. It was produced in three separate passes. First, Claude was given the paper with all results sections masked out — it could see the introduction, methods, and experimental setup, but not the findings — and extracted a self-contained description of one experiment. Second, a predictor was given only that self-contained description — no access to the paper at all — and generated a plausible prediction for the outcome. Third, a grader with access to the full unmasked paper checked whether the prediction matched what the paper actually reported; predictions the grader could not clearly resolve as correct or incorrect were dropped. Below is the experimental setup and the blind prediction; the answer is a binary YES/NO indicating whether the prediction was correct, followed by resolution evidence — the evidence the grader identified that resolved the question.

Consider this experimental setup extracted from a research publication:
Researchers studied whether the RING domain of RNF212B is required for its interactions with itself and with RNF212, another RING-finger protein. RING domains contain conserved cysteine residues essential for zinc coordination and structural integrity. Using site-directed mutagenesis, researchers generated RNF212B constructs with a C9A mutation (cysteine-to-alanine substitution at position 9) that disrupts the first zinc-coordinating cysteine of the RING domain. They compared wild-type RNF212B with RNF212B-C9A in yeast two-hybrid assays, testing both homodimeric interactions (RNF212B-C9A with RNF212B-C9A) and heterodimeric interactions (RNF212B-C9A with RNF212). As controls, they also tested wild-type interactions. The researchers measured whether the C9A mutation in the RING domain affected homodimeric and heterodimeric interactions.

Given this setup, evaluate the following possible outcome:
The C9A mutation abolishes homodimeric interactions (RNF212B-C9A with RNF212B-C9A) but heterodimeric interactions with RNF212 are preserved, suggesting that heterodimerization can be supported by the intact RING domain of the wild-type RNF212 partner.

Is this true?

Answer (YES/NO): YES